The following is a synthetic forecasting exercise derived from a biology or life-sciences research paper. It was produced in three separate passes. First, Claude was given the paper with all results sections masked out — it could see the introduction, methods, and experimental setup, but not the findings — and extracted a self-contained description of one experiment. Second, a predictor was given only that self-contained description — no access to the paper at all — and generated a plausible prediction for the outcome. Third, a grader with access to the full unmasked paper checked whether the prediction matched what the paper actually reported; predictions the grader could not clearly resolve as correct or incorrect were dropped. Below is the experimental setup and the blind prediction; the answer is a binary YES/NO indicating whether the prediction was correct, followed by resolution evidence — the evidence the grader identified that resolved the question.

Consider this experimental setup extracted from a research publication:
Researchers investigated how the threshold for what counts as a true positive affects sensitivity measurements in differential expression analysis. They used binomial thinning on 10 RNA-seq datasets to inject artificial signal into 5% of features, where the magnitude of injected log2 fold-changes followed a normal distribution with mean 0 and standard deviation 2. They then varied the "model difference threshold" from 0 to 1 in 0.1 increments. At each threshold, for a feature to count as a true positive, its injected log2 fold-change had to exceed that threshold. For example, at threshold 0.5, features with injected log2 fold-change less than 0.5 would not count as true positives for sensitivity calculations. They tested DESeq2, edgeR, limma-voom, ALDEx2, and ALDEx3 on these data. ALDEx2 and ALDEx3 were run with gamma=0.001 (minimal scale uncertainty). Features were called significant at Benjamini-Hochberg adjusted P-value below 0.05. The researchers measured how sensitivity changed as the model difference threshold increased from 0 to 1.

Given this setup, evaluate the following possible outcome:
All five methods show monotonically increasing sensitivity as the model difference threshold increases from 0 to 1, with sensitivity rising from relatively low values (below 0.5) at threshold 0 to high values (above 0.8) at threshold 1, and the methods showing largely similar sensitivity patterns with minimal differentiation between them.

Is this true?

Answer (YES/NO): NO